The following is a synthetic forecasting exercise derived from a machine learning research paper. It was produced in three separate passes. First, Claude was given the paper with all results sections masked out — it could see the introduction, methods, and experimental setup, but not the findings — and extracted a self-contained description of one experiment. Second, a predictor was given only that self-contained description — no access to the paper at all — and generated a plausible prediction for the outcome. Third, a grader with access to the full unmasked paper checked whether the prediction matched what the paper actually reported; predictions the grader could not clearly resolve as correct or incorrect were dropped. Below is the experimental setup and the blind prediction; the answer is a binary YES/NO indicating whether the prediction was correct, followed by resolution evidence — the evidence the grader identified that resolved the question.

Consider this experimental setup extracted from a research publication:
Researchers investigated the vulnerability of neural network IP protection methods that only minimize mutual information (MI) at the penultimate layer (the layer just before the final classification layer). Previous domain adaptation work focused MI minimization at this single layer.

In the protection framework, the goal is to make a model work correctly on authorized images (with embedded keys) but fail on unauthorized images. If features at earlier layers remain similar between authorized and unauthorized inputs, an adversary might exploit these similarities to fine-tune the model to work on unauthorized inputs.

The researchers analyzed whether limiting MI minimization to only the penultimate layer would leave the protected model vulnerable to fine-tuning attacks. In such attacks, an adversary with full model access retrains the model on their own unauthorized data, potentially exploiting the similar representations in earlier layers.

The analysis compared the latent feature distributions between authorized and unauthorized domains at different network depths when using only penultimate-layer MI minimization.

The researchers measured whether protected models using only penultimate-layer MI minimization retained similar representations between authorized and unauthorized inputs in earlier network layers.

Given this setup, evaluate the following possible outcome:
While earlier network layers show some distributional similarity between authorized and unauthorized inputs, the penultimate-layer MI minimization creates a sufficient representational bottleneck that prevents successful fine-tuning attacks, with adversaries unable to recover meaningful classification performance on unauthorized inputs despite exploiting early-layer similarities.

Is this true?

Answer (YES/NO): NO